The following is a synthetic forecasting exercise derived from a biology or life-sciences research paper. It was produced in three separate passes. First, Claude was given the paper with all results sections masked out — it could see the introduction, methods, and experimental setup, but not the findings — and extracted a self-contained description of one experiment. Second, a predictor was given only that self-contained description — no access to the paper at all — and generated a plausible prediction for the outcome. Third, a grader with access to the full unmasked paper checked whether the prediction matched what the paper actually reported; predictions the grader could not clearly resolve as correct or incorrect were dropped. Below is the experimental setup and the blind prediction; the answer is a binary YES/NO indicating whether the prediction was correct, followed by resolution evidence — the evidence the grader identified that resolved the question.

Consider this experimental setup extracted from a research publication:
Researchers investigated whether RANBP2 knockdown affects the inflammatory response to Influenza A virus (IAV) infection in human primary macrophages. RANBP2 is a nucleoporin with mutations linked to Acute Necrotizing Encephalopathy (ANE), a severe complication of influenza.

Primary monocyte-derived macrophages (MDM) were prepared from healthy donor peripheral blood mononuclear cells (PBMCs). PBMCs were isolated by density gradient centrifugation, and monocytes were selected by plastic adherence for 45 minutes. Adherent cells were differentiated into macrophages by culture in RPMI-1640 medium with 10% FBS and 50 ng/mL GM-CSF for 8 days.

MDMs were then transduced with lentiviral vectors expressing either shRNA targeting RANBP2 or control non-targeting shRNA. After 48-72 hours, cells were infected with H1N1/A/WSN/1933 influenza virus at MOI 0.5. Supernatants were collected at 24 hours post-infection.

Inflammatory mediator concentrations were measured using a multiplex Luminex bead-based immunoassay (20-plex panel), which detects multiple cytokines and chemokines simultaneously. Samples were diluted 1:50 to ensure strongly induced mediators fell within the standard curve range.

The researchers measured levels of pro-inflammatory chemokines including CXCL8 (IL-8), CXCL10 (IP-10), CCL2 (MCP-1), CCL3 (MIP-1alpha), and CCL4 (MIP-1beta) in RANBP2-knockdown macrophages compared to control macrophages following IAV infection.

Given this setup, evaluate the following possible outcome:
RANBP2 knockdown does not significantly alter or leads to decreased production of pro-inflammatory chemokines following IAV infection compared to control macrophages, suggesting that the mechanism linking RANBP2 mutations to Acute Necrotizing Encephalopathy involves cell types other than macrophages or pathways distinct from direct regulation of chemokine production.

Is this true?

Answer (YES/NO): NO